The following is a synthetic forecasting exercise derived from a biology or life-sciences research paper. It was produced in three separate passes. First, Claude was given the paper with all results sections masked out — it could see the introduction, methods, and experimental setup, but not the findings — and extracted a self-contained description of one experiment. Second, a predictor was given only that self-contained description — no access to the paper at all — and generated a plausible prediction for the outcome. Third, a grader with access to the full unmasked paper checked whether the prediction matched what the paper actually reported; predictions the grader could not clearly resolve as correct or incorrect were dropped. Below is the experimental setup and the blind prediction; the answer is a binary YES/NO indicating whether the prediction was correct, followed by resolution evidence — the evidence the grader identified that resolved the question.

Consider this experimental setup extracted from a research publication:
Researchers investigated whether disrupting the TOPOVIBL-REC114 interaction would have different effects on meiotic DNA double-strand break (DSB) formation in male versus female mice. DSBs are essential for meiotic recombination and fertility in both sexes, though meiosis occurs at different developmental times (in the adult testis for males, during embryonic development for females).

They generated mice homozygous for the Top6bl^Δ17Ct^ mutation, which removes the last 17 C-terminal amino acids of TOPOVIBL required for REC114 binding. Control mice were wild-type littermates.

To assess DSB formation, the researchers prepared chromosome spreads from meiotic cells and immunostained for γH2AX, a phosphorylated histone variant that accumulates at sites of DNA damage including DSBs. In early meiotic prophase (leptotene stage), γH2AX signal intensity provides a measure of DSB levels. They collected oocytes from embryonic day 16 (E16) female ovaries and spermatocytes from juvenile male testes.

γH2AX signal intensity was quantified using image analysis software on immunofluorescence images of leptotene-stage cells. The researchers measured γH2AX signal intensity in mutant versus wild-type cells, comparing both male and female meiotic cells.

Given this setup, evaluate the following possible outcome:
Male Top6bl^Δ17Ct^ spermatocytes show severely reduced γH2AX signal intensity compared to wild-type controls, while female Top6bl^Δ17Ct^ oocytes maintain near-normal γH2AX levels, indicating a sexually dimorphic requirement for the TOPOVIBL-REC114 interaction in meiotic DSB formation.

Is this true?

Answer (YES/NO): NO